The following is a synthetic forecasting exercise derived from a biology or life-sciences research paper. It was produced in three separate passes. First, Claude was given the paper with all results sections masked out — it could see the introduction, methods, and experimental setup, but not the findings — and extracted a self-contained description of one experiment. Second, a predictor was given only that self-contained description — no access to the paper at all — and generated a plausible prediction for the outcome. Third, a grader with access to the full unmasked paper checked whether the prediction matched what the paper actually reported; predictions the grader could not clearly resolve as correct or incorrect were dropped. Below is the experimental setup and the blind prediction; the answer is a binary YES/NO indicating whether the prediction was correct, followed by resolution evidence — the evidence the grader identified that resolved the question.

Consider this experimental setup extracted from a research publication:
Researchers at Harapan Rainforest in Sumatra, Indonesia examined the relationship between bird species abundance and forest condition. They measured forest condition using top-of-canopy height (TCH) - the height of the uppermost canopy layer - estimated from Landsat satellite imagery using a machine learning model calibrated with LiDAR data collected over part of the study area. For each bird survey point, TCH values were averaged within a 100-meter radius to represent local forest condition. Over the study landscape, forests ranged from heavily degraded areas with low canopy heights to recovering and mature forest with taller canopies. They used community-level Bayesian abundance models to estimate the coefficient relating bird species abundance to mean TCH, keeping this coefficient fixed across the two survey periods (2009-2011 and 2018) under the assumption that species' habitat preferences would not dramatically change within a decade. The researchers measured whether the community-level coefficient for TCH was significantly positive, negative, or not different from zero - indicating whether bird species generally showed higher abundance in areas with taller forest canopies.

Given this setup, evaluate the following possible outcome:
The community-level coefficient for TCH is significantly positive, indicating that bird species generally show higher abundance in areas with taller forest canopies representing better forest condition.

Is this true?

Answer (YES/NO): NO